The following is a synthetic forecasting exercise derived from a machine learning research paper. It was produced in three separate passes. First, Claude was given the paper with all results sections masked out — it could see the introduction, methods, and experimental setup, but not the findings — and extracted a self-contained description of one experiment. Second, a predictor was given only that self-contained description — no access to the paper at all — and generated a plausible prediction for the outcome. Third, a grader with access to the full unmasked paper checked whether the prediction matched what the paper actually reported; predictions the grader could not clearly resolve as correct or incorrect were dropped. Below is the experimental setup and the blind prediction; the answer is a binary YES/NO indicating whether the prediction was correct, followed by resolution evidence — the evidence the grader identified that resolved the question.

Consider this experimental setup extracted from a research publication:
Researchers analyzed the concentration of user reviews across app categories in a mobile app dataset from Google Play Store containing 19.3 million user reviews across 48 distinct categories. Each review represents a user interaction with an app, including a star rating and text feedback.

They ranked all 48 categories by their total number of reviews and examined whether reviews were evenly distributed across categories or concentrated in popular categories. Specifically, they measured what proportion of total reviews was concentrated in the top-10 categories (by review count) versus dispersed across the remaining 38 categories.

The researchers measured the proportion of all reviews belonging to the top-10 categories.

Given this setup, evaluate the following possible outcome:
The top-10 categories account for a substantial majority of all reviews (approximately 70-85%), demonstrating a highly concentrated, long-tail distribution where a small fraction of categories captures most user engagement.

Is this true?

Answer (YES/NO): NO